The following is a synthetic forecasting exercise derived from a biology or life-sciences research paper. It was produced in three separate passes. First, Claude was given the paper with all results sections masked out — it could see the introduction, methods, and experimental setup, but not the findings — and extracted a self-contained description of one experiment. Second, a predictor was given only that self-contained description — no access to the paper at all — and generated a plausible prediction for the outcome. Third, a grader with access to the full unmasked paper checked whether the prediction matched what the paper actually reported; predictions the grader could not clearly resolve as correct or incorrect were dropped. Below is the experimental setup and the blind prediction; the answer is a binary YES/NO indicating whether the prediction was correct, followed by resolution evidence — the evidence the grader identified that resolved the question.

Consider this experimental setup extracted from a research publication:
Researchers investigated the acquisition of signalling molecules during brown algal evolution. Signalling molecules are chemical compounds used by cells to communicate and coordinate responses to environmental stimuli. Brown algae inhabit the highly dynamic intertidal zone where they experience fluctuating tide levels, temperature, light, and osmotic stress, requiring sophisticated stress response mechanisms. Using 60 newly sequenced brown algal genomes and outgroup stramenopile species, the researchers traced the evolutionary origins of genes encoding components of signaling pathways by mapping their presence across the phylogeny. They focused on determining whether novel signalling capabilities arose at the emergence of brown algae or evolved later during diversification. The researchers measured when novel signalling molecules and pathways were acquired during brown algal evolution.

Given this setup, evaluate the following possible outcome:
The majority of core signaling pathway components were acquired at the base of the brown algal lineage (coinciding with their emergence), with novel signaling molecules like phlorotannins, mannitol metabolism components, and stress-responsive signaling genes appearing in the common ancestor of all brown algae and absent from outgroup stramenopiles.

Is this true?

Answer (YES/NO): NO